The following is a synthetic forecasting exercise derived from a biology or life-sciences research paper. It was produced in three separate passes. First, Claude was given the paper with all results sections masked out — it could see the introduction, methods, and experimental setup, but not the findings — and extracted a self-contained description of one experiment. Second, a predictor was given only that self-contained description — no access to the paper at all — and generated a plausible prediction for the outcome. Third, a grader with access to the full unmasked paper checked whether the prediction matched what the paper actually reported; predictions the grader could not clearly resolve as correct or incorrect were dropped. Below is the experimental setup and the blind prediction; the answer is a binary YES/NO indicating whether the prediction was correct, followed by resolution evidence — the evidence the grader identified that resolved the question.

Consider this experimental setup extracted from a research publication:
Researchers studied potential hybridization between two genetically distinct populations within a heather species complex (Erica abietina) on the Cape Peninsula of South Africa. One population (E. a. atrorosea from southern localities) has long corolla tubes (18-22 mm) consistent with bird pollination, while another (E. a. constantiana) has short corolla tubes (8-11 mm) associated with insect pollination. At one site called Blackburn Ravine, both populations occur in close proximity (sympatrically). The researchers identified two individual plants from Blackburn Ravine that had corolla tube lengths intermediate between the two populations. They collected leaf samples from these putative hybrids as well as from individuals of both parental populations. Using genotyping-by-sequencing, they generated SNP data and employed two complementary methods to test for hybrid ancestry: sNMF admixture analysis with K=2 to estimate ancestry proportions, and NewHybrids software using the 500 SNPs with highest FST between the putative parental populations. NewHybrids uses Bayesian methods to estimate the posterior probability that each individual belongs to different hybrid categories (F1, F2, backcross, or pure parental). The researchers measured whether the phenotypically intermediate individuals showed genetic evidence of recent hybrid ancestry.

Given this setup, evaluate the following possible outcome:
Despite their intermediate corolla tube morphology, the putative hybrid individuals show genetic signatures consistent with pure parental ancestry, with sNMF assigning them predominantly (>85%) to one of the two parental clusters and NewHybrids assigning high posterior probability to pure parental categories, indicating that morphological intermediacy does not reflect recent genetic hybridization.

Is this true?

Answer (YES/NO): NO